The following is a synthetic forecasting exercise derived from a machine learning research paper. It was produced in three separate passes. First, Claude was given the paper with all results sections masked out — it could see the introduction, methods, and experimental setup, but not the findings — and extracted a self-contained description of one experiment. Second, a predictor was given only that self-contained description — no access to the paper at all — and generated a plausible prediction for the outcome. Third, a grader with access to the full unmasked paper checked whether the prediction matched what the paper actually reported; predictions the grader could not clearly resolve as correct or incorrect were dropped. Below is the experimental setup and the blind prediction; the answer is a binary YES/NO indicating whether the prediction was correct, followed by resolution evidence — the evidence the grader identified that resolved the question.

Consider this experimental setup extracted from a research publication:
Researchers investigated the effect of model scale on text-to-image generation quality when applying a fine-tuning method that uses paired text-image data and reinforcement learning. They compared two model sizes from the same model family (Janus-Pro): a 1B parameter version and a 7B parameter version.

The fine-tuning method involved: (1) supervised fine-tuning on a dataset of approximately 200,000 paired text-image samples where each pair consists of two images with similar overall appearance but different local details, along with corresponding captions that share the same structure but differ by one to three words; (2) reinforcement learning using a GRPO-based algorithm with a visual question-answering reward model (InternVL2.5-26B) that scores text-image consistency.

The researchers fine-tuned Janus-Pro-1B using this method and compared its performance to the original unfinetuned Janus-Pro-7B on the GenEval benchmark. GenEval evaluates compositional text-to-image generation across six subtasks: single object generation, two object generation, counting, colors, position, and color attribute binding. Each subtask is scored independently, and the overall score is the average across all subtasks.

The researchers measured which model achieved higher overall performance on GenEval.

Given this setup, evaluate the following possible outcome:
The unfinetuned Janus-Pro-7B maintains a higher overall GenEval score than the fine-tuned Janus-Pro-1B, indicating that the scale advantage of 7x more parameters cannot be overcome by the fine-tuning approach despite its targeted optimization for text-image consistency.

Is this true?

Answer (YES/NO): NO